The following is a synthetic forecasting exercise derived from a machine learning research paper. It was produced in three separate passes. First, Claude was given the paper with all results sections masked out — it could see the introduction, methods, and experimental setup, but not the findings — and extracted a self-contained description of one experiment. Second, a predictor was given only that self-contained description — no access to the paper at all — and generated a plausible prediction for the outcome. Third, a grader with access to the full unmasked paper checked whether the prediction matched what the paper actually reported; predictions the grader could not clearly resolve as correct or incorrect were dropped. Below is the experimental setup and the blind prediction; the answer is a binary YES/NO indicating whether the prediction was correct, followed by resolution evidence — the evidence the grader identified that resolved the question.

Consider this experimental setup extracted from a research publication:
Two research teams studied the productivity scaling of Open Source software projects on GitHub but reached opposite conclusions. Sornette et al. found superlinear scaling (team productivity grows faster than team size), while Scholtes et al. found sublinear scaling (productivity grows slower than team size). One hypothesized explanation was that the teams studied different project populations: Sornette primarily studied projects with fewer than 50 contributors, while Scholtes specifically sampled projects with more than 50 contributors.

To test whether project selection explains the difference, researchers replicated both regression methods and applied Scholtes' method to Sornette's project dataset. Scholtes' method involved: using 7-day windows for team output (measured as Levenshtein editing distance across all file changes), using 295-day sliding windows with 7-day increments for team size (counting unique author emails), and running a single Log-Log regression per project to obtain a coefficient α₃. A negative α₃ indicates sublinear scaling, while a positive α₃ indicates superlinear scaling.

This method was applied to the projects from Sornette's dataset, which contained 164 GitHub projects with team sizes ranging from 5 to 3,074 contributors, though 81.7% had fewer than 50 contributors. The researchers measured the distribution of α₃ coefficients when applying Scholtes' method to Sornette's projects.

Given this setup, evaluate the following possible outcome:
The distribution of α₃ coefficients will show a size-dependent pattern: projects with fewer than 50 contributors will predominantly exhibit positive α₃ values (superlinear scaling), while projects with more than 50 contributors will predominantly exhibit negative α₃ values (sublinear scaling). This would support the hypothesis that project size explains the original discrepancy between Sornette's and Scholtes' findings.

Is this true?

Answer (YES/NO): NO